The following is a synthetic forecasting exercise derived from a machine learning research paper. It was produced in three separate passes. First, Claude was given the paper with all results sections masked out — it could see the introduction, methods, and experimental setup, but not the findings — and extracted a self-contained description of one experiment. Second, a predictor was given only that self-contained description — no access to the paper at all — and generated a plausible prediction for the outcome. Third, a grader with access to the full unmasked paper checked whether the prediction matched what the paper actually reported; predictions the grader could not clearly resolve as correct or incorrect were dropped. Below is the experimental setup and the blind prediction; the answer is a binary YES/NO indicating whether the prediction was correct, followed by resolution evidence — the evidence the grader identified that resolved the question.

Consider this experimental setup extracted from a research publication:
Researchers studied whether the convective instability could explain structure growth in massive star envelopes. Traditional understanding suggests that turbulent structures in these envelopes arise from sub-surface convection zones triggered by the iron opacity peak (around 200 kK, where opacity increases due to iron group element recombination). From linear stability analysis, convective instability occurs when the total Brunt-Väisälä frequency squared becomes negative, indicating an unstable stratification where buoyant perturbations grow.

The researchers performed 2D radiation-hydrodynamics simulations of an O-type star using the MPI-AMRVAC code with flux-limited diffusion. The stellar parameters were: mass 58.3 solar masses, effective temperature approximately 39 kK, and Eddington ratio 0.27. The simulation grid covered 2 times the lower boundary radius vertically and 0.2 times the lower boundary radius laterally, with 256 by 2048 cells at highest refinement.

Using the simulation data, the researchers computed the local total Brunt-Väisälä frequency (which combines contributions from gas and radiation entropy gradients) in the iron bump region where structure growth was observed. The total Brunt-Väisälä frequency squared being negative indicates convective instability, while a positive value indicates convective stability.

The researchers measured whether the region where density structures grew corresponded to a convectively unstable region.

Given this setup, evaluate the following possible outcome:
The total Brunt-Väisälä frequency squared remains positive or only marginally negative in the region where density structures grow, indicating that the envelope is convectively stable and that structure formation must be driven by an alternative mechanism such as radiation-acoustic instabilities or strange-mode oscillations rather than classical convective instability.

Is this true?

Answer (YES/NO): NO